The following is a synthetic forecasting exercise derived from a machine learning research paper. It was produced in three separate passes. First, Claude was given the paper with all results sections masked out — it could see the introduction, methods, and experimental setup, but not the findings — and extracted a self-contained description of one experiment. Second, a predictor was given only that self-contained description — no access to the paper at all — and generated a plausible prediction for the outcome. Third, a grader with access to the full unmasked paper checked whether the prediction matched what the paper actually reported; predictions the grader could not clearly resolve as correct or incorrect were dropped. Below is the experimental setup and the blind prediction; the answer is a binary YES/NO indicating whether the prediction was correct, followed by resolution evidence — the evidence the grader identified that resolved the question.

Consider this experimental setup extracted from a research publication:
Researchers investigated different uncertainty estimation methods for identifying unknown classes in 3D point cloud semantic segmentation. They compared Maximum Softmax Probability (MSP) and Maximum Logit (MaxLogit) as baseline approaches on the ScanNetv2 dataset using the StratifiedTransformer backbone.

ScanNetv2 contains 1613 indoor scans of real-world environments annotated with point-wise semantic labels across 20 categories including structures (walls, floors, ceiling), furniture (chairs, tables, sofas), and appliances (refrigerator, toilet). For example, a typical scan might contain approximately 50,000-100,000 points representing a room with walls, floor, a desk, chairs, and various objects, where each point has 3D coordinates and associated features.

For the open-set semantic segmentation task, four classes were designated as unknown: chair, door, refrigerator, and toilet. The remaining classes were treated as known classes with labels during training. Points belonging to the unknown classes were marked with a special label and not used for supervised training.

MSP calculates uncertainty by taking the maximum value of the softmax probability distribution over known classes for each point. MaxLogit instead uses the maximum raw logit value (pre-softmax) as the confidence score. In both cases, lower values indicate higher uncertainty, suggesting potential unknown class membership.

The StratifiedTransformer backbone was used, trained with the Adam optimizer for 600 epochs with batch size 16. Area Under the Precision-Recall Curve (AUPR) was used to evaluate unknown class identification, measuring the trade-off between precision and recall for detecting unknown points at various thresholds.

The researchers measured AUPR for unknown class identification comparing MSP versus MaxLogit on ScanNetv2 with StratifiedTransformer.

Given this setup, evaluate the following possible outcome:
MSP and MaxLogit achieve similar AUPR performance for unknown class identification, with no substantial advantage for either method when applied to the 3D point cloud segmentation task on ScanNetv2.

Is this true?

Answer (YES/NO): NO